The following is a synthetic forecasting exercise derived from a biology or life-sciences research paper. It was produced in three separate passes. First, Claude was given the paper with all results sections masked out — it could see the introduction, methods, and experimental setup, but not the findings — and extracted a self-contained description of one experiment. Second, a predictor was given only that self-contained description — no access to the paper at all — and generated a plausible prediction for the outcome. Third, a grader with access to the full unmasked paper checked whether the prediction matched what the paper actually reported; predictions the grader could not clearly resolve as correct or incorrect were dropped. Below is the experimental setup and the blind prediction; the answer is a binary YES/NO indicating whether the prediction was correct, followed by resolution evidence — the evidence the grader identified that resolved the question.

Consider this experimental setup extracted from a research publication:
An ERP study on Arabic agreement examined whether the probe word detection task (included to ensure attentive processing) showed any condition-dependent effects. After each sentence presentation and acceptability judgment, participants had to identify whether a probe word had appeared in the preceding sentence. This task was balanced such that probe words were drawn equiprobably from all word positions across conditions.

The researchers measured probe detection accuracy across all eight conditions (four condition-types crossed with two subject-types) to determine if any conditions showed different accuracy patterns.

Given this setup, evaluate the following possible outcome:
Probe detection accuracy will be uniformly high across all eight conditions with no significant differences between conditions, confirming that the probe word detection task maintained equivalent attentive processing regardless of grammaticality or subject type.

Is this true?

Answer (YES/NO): YES